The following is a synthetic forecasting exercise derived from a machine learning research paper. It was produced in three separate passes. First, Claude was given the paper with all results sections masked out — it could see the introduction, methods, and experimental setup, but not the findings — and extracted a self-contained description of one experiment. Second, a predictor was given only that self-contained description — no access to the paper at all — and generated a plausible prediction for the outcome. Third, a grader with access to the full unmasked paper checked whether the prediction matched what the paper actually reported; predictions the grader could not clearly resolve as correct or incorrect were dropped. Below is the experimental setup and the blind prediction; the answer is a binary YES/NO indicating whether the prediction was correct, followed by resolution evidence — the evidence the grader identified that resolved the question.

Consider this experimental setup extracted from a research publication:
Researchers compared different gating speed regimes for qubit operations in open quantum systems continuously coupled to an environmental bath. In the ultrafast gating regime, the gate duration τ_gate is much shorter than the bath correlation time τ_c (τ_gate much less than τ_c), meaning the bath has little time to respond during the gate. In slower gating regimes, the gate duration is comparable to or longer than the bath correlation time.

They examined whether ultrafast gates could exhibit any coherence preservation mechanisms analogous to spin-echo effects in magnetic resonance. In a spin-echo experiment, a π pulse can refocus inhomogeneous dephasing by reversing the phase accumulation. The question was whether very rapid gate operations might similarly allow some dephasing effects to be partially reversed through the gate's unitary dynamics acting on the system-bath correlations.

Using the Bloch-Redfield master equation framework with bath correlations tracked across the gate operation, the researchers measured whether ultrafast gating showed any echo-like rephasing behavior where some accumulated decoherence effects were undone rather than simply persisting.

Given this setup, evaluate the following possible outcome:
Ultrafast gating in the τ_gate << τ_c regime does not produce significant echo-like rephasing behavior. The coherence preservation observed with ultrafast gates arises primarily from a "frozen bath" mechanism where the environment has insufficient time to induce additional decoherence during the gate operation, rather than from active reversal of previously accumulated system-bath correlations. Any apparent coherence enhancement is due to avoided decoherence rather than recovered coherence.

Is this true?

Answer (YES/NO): NO